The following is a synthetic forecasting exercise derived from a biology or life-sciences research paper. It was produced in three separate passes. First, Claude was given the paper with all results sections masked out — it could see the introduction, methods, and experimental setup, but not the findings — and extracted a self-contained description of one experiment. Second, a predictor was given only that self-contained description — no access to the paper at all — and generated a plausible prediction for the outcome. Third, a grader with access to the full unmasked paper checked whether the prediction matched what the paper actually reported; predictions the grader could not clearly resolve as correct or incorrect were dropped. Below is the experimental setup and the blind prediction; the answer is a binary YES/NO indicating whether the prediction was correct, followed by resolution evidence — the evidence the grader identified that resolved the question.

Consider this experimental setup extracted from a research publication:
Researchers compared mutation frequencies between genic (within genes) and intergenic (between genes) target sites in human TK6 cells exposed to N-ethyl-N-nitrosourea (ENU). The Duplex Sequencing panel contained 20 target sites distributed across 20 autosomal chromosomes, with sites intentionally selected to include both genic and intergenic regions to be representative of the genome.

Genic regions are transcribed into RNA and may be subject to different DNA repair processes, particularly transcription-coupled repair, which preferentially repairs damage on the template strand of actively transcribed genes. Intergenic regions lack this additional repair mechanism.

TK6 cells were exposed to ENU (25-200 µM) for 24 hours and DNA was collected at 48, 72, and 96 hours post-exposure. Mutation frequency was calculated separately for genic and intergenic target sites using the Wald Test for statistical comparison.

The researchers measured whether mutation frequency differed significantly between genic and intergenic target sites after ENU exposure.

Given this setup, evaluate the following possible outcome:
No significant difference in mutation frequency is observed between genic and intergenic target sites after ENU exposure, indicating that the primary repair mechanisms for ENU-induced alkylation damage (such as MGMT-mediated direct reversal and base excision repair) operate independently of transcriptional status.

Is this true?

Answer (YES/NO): NO